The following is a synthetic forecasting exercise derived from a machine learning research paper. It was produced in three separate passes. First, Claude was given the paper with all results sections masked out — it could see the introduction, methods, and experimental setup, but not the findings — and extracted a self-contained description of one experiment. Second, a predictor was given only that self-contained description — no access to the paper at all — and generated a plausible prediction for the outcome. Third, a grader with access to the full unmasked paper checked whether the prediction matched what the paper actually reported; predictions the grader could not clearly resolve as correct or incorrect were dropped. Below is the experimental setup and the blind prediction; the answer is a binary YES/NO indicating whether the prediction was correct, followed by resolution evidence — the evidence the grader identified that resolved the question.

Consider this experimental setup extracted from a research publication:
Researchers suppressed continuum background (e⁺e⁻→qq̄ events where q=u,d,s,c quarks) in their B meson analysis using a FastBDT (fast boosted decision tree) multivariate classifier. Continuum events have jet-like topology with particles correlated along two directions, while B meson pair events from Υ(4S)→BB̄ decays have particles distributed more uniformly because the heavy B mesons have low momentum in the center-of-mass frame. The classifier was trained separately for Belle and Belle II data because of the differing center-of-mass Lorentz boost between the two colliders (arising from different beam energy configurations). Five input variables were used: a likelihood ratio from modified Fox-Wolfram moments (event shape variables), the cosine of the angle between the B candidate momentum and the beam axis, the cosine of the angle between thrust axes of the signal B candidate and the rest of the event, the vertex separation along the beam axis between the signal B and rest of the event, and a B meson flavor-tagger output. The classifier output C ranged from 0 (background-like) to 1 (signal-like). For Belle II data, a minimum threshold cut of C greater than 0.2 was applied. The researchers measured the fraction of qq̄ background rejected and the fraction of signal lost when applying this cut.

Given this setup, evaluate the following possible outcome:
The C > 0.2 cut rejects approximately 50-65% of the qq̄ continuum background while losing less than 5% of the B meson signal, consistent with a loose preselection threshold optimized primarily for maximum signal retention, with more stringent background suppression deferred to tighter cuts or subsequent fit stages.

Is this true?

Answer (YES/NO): NO